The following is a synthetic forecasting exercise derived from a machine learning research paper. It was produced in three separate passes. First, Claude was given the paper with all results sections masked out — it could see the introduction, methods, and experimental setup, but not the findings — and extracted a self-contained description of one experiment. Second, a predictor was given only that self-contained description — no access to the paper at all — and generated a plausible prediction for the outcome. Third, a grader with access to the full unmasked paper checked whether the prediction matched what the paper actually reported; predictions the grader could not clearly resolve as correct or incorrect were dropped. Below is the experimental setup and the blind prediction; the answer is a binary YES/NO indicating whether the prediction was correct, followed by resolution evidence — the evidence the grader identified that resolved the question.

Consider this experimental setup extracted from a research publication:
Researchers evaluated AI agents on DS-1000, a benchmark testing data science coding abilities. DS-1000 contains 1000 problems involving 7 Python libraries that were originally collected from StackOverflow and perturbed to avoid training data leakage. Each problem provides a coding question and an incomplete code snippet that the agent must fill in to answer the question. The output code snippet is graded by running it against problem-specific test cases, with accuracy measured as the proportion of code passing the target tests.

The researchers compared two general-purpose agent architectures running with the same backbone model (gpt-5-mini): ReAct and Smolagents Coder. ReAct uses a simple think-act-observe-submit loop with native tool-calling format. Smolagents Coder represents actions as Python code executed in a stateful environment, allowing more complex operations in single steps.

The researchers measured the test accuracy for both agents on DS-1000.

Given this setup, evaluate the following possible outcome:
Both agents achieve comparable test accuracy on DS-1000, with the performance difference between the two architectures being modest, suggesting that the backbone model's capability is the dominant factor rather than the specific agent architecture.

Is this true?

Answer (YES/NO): NO